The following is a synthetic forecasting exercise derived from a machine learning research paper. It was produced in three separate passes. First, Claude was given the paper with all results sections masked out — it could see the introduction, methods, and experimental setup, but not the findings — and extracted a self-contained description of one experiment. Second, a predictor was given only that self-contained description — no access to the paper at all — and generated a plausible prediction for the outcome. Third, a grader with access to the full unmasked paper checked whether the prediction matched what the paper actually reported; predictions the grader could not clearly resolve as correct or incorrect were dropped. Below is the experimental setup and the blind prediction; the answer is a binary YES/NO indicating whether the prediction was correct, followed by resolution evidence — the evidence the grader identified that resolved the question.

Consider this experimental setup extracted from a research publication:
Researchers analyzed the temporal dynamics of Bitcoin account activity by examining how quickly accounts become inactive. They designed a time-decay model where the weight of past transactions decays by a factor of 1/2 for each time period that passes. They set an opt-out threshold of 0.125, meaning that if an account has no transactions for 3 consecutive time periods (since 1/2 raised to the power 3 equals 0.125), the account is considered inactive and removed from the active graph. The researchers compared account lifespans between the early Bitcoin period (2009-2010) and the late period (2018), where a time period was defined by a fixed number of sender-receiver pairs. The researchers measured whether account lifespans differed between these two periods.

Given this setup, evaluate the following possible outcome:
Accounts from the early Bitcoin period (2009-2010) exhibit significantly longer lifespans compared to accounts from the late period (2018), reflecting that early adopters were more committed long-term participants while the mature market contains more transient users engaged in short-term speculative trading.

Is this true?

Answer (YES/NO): NO